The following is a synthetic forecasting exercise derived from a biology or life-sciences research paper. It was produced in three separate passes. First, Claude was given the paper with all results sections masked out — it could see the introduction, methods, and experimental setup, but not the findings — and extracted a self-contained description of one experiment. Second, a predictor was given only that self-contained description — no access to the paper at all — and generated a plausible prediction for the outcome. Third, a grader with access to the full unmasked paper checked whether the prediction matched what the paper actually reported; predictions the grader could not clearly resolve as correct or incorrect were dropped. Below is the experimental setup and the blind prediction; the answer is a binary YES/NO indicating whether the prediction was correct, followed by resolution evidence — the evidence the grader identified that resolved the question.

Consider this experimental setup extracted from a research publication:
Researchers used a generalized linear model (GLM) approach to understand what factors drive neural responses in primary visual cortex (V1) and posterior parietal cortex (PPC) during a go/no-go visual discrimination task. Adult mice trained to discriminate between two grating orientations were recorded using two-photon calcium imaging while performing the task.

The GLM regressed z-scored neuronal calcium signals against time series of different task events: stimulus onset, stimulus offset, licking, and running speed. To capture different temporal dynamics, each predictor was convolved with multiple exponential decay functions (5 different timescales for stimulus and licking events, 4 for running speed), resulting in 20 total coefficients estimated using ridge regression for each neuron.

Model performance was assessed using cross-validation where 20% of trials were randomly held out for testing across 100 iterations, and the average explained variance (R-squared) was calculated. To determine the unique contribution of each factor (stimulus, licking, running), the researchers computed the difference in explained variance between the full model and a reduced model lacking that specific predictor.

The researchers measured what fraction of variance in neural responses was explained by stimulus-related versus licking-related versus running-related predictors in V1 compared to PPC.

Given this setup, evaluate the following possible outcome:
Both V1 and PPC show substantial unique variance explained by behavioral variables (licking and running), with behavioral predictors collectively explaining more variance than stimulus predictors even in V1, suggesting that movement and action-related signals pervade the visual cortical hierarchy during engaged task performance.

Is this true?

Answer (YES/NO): NO